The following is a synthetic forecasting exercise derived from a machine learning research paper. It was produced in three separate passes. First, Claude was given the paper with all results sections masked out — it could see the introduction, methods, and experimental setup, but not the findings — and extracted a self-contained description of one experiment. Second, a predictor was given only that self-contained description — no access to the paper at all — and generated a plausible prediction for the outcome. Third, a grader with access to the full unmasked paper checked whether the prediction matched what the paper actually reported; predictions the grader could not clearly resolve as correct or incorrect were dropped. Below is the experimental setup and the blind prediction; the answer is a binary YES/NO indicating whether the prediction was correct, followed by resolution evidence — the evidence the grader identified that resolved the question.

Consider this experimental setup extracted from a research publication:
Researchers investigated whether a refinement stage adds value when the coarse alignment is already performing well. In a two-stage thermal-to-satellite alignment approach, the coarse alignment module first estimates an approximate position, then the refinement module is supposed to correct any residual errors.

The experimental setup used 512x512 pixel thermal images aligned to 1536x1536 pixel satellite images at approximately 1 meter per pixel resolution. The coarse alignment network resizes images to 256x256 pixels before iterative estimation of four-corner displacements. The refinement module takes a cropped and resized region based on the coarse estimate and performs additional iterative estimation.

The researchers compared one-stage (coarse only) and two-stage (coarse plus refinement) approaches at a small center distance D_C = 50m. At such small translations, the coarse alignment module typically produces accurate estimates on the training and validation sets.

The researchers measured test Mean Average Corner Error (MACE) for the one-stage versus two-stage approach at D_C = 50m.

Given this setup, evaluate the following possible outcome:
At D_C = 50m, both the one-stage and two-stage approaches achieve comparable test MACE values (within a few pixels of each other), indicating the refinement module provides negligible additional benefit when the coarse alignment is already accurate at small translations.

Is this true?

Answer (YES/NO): NO